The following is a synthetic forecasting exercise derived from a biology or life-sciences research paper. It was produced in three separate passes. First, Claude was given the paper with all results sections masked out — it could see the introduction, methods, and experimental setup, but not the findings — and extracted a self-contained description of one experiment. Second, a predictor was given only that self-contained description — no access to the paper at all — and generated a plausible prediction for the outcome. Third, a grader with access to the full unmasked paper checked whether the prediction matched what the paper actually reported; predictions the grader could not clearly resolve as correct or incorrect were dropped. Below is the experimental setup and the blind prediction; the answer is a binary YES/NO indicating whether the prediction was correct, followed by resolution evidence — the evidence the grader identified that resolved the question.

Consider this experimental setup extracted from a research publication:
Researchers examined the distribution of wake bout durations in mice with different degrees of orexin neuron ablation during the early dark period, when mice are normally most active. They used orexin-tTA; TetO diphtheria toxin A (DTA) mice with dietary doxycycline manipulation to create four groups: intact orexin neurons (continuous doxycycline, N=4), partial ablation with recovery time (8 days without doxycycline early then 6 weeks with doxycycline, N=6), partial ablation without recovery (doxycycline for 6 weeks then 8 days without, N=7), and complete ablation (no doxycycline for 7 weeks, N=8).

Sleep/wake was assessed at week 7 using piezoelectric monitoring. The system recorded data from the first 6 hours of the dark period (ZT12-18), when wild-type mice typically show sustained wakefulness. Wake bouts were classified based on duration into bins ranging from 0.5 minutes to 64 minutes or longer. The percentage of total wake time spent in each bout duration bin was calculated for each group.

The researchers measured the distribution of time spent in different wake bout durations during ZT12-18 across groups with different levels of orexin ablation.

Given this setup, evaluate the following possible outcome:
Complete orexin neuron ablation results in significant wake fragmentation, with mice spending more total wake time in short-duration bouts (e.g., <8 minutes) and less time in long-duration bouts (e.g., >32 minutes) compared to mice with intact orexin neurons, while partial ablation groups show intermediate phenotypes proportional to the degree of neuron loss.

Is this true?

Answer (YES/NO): NO